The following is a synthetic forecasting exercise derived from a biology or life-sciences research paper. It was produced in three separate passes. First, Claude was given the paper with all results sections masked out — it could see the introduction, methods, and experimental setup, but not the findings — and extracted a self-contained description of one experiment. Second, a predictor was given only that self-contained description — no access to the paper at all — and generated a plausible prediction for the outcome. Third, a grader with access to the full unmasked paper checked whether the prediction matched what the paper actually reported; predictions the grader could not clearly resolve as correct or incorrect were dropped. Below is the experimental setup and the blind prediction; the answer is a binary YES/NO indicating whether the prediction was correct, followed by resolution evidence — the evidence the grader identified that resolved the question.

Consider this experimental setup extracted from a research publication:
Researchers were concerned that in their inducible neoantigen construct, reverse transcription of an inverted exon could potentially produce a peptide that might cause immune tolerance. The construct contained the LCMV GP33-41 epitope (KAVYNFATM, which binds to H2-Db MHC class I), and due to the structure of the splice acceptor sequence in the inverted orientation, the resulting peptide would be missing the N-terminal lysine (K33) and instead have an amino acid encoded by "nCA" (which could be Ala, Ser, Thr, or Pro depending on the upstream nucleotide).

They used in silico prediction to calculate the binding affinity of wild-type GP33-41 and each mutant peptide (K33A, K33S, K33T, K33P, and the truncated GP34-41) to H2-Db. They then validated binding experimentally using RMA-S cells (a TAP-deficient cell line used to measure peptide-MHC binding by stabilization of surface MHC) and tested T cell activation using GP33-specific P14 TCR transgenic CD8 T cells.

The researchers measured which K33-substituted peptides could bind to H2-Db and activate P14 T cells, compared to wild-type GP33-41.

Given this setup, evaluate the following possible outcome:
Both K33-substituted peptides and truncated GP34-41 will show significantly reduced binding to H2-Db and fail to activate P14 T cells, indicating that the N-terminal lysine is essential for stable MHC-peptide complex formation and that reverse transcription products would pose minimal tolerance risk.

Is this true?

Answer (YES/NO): NO